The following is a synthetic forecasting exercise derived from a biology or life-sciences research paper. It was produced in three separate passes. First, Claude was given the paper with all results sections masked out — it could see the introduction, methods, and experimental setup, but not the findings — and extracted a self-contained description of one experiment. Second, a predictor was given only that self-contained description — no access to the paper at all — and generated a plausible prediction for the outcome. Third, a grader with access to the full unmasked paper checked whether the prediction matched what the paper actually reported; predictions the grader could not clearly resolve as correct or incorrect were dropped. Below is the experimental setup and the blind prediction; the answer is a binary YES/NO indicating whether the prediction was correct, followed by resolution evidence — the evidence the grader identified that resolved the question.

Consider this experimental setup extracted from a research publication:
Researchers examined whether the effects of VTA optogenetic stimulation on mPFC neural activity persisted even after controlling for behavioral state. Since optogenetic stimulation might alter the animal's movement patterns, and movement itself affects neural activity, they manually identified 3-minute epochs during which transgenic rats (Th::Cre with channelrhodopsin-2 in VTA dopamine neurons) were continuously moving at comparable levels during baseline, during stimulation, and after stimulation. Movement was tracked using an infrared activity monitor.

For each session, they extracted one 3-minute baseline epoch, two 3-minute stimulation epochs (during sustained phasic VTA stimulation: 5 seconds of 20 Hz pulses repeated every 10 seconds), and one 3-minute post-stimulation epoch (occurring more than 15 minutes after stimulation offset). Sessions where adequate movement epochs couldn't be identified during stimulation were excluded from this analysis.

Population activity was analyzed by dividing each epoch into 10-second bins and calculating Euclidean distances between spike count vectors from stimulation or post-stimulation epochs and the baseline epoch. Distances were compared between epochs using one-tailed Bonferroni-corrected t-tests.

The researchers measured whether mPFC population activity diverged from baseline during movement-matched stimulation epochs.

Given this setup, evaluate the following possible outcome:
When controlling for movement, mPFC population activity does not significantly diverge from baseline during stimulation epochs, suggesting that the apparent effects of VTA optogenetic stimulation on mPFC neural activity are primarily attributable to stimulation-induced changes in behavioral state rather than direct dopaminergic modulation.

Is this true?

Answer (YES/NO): NO